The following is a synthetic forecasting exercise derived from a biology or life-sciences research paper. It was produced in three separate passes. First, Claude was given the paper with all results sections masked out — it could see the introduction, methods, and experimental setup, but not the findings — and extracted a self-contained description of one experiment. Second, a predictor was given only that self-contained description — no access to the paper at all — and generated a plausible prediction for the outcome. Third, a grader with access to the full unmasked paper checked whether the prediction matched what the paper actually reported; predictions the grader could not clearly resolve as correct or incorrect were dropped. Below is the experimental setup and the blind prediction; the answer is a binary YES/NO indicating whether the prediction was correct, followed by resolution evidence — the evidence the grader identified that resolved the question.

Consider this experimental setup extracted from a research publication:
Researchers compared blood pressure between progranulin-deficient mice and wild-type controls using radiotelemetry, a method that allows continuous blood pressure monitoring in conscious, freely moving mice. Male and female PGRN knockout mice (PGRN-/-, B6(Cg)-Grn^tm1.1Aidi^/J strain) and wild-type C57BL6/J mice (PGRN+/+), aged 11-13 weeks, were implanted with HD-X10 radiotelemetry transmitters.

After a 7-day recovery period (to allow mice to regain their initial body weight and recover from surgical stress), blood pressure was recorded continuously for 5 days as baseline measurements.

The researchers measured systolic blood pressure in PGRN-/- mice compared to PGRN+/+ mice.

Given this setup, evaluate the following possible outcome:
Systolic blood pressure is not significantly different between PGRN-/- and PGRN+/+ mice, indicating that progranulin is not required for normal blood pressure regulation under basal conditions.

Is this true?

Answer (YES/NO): NO